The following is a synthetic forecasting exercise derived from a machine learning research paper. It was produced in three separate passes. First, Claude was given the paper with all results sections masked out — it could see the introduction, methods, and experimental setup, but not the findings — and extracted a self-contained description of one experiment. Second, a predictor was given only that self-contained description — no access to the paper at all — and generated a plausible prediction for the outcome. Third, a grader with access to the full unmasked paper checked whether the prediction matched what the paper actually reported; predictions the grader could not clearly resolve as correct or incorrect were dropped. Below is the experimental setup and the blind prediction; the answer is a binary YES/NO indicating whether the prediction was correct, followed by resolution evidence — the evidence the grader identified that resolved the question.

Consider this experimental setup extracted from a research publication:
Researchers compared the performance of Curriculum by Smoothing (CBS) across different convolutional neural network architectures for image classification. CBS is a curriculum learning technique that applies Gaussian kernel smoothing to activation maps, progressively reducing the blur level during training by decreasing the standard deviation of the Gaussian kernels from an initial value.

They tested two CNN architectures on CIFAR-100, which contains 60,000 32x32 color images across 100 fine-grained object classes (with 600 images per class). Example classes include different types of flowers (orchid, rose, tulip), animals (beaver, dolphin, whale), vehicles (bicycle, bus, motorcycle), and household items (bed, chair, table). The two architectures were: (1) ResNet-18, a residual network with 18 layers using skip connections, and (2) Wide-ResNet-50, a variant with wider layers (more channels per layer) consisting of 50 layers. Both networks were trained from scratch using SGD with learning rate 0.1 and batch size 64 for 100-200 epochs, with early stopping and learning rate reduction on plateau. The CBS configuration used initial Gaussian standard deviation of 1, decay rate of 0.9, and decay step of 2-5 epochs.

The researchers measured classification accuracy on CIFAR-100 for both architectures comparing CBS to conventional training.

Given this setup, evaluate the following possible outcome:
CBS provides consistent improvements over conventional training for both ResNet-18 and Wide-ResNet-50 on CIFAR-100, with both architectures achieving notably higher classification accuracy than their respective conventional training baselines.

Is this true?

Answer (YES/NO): NO